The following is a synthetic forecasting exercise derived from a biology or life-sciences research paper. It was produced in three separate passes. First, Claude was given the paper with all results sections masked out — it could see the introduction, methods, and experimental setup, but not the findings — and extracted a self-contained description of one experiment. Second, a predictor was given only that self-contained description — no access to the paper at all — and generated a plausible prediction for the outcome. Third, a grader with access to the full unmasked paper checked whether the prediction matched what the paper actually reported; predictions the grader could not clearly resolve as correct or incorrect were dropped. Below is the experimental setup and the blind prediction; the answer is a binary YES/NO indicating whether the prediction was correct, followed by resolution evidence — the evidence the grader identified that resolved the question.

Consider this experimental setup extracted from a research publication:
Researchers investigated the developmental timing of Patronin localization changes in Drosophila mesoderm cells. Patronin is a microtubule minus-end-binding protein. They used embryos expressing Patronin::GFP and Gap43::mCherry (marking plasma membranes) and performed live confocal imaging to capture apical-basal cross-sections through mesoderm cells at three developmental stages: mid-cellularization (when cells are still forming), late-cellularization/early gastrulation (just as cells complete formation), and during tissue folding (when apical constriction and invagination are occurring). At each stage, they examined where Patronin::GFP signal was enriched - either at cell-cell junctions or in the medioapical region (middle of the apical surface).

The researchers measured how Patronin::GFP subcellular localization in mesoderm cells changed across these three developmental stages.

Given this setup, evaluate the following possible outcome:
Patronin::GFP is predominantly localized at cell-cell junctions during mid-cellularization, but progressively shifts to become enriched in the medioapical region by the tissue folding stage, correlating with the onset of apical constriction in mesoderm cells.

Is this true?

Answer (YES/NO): YES